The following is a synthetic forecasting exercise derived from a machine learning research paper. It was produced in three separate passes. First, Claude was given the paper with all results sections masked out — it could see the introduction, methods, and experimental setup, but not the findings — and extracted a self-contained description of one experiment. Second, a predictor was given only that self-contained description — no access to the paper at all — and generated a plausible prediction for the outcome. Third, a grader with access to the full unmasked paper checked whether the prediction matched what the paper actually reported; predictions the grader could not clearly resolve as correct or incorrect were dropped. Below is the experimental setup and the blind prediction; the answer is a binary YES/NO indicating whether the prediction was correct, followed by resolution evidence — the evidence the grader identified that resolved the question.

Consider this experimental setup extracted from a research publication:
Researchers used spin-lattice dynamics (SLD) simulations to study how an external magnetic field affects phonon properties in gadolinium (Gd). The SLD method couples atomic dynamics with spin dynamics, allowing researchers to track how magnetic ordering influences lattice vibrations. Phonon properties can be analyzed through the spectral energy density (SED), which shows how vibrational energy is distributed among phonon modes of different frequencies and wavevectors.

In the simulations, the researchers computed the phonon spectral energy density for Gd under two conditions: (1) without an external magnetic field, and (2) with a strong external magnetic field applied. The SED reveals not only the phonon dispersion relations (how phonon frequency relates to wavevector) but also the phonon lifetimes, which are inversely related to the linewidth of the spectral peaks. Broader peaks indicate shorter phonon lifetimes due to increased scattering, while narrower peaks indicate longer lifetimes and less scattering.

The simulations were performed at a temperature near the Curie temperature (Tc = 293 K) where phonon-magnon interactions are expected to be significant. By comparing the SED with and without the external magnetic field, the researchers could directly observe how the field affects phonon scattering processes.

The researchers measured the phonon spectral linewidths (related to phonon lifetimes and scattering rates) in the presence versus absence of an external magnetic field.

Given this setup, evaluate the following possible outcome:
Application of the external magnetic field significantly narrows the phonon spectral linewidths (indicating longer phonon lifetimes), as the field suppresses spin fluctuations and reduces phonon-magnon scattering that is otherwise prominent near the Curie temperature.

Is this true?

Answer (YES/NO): YES